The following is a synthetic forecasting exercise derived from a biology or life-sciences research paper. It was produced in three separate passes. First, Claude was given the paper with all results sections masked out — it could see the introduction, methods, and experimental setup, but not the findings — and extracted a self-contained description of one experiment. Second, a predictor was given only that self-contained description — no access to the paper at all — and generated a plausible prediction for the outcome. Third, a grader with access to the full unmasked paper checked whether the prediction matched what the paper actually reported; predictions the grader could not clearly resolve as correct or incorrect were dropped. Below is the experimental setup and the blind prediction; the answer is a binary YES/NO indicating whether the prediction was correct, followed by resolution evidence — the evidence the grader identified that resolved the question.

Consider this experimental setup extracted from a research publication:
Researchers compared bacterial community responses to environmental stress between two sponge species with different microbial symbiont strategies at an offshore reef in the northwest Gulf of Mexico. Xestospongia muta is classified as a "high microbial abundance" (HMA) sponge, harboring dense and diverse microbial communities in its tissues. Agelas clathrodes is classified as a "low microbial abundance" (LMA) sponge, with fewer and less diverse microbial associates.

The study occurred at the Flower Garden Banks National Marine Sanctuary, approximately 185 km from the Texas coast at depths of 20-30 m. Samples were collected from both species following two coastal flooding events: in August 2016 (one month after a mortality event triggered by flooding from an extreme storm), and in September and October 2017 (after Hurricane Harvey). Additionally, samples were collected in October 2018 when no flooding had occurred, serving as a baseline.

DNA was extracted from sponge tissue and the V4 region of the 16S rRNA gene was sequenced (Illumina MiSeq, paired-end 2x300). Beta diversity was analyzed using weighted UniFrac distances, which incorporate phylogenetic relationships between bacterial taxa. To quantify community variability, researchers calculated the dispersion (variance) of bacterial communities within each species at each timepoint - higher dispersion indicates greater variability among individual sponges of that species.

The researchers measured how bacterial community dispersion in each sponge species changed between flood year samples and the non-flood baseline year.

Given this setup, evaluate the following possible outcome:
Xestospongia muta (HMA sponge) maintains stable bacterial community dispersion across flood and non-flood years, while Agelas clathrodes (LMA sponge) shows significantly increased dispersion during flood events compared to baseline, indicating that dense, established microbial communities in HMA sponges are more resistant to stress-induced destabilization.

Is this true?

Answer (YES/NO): NO